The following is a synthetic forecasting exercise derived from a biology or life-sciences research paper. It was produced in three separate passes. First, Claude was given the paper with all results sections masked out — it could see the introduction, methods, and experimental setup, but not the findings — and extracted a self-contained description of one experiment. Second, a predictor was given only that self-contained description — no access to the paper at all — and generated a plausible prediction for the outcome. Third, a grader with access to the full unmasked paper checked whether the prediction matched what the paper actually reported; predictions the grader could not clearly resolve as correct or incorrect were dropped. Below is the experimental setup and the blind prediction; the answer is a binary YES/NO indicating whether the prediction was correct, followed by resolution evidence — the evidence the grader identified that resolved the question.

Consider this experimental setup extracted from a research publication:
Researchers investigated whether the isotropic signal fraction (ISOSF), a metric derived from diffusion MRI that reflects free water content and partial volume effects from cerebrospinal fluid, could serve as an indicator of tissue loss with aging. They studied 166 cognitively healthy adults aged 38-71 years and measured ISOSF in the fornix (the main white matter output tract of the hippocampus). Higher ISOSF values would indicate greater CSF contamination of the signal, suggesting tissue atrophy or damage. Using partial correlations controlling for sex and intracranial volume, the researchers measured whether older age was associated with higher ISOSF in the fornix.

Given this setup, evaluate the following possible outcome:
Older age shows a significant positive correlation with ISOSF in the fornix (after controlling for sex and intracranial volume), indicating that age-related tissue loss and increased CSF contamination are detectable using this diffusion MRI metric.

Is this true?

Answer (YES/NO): YES